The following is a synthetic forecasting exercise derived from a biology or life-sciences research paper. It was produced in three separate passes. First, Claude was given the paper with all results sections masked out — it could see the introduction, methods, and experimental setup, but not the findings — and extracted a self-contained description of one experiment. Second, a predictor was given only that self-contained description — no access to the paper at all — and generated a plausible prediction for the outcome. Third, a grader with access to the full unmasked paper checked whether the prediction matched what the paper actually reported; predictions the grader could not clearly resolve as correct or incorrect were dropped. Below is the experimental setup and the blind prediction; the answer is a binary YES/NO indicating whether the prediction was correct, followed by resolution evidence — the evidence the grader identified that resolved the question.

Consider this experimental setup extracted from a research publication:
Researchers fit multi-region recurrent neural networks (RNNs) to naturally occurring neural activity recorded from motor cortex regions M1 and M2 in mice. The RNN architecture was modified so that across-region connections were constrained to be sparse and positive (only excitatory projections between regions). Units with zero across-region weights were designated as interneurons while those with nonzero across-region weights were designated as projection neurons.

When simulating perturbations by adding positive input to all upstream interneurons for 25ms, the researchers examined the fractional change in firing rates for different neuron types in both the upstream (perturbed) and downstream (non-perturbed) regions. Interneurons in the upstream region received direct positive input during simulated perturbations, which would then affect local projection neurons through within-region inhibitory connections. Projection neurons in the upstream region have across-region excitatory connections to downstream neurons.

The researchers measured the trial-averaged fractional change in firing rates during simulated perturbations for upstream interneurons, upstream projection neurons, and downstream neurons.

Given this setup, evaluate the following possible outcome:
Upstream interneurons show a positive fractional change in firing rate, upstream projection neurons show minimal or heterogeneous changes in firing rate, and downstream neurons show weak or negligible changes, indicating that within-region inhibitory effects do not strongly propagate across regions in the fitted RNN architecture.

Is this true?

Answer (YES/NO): NO